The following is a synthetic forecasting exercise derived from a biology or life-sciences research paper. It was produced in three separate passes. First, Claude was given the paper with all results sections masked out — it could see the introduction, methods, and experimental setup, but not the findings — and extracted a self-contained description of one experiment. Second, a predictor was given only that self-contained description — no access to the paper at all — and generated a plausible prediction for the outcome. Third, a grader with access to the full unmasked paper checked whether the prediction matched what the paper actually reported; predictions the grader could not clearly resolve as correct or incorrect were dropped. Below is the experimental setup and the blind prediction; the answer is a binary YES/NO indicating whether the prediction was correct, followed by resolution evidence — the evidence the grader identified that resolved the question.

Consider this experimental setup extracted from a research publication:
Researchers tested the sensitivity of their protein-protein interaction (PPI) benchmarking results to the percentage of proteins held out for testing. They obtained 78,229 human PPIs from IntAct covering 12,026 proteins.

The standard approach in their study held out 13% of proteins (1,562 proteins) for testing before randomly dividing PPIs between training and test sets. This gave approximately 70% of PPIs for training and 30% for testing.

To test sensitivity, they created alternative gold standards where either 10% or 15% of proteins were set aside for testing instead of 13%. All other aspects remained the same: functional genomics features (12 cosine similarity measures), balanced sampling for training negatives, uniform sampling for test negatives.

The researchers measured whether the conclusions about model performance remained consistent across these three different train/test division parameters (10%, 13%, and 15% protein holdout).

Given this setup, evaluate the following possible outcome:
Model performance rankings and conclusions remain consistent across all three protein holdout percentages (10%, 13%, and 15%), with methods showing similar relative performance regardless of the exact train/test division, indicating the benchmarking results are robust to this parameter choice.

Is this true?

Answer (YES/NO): YES